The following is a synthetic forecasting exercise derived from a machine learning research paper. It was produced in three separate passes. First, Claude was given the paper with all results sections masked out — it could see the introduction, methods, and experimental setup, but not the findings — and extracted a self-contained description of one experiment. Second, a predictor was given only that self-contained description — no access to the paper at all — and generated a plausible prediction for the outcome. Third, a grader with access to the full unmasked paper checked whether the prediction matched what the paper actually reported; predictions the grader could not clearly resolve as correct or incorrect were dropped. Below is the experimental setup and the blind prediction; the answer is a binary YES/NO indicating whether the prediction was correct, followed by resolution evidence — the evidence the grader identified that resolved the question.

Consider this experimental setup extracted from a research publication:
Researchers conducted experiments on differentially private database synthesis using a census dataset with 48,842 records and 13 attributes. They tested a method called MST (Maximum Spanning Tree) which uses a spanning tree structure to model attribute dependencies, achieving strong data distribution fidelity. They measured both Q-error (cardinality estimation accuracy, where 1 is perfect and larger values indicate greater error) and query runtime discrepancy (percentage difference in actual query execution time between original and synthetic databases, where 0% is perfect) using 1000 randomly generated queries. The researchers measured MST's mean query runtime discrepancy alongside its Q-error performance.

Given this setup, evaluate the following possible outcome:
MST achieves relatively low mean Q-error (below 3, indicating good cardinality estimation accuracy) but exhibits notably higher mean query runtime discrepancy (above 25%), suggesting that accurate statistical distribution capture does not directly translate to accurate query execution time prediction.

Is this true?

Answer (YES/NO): NO